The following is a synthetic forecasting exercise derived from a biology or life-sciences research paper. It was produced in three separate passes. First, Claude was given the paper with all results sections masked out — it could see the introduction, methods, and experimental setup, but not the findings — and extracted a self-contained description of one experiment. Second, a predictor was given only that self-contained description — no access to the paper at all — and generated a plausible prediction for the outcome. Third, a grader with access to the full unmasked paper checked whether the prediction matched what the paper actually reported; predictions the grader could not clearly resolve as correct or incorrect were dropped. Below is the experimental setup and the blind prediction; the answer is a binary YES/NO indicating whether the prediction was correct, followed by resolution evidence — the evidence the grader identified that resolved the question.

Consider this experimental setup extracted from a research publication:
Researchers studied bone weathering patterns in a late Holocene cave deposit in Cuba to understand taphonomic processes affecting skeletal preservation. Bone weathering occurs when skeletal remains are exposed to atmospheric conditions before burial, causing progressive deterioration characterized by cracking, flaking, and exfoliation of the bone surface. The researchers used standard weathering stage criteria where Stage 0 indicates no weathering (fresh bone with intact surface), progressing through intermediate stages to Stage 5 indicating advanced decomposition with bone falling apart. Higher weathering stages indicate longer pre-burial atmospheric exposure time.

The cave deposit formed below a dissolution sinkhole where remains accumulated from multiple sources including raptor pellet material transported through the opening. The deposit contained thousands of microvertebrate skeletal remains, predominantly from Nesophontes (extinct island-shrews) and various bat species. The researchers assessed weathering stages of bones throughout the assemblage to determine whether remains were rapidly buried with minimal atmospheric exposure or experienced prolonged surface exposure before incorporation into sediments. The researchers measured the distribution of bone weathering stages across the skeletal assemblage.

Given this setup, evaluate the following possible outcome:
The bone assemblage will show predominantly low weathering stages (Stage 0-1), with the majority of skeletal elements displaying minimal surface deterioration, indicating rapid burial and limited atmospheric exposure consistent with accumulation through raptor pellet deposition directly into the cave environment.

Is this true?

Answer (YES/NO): NO